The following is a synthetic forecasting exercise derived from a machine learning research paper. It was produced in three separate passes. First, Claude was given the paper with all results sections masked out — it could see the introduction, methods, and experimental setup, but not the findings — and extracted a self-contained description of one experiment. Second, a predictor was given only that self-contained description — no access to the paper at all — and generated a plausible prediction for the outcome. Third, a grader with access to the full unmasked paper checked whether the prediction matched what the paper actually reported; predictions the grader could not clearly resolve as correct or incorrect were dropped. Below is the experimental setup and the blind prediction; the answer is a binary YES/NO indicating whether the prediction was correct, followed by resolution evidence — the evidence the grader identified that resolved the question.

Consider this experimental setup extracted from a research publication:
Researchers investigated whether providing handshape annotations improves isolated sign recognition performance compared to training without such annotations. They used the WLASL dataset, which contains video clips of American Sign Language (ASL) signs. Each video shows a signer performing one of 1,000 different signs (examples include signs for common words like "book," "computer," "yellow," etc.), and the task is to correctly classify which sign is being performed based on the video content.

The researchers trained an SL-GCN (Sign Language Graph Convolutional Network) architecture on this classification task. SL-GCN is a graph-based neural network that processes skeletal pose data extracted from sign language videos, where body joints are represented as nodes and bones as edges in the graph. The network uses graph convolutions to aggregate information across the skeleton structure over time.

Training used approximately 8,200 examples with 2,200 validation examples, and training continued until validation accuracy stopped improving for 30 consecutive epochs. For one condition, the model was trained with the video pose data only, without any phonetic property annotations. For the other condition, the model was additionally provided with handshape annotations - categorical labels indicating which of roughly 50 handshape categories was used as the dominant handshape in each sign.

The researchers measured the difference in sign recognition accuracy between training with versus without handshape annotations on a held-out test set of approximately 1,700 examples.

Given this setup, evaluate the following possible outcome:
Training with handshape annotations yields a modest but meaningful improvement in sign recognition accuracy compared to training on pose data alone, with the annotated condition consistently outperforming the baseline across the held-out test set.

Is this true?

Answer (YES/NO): YES